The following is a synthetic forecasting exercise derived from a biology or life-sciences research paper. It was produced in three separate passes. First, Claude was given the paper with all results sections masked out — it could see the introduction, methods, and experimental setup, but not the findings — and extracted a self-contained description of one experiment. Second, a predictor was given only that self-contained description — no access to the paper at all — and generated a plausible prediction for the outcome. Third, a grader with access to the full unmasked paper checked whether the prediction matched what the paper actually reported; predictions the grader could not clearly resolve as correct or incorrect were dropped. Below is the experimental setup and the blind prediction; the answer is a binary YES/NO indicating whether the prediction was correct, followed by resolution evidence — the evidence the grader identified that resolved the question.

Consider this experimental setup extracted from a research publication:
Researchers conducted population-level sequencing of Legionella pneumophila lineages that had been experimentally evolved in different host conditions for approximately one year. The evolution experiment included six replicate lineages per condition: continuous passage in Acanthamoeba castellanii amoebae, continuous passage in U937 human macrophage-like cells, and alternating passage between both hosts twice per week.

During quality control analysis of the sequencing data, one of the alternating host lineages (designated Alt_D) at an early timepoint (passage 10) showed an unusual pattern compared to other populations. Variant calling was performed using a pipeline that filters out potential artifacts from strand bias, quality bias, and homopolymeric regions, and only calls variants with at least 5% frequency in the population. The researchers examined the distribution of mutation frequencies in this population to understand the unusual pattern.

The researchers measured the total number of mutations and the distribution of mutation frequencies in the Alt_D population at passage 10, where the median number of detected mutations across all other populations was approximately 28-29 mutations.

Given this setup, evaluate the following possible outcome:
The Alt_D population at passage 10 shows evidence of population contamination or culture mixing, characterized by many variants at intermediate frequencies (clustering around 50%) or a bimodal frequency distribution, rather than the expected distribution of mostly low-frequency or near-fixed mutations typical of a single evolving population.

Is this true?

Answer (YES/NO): NO